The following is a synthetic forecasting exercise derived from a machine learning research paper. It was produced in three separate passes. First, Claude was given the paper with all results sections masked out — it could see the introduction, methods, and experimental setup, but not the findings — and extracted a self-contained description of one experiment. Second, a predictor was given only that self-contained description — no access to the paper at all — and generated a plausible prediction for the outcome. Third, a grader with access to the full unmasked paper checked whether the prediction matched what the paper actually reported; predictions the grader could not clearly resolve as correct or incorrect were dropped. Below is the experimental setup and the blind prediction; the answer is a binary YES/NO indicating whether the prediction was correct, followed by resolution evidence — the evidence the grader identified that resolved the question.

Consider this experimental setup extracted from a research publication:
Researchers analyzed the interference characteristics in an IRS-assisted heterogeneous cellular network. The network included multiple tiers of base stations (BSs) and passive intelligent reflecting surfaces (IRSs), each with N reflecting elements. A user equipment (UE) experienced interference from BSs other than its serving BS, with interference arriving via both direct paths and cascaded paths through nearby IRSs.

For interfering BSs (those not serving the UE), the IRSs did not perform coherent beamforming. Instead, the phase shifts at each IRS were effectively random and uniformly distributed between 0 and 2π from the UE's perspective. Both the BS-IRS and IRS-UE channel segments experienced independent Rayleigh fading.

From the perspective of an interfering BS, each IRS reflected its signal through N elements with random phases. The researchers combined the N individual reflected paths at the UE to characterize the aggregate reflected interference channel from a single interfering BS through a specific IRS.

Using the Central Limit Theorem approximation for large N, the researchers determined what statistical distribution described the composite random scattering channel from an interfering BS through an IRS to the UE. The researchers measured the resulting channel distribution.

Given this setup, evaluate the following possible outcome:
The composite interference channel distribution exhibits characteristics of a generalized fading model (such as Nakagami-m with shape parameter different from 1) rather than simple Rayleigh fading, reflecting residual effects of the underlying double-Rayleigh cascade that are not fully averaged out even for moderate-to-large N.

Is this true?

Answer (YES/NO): NO